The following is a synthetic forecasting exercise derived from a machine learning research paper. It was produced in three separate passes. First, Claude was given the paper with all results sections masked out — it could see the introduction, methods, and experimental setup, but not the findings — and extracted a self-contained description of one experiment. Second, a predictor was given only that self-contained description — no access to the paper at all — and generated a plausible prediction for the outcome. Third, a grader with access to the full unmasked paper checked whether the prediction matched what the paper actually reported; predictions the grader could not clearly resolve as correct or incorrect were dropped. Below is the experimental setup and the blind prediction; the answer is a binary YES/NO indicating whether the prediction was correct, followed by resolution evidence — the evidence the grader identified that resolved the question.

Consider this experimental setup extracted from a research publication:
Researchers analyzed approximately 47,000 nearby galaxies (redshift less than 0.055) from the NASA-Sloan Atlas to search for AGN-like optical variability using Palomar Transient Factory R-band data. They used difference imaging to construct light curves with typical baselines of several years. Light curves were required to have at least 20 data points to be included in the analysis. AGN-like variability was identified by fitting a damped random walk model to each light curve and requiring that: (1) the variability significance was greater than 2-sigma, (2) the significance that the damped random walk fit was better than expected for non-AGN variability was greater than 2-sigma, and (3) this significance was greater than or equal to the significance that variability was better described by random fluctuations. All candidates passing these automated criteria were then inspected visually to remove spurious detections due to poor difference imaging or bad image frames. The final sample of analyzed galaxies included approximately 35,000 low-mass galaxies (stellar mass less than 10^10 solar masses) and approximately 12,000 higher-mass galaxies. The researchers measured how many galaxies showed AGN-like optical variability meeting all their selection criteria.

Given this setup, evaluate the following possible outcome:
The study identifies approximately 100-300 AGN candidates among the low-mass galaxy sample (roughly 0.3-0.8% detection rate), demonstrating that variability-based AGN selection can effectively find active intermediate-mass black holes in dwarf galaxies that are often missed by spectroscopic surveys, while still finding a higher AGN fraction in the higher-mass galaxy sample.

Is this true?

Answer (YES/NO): YES